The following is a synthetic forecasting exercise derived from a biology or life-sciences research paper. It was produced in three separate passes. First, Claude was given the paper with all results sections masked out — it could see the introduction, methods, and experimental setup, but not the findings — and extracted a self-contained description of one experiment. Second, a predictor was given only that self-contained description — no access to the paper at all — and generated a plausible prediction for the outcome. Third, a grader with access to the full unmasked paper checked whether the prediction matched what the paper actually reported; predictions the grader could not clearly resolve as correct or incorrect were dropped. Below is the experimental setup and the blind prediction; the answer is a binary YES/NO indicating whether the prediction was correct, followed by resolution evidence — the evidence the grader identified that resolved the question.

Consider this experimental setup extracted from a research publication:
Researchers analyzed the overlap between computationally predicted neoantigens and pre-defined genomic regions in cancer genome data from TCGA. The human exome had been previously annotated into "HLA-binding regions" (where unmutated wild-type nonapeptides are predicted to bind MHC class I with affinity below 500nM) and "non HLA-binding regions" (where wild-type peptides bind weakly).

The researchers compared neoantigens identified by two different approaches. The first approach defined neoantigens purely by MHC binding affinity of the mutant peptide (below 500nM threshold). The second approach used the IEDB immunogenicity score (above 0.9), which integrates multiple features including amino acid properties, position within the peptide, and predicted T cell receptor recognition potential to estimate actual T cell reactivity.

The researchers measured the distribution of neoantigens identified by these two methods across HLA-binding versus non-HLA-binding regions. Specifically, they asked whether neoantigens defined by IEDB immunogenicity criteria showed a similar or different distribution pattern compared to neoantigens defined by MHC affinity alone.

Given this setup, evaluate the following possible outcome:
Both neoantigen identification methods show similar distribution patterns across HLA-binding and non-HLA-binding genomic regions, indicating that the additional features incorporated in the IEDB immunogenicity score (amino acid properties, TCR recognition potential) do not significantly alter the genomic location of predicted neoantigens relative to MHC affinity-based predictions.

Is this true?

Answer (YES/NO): NO